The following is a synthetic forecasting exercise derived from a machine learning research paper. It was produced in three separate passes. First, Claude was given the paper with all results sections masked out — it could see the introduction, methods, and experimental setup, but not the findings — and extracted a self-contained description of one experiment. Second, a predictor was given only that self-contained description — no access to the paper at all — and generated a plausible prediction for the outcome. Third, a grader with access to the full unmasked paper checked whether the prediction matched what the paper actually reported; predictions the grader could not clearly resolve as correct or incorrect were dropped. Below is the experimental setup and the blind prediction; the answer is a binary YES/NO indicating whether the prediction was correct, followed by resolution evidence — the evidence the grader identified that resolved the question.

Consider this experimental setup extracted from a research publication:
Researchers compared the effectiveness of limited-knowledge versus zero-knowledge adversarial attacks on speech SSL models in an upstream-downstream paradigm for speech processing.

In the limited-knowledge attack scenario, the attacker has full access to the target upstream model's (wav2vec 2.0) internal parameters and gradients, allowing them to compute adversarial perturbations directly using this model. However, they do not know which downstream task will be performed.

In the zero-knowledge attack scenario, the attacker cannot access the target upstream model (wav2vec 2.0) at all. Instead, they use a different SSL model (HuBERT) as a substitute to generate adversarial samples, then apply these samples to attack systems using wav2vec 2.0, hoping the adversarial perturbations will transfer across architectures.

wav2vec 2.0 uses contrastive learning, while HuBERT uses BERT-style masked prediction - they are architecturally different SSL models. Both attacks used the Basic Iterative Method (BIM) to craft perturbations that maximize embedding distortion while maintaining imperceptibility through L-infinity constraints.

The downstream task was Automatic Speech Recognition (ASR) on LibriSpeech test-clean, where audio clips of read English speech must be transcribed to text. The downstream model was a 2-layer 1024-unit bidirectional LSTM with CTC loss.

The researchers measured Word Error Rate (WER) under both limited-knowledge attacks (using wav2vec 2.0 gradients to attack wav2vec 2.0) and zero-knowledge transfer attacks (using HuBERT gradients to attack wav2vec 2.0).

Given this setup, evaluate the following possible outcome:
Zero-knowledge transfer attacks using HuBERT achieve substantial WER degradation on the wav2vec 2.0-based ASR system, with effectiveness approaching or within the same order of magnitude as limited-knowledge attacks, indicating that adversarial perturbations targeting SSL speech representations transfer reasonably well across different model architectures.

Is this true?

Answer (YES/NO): YES